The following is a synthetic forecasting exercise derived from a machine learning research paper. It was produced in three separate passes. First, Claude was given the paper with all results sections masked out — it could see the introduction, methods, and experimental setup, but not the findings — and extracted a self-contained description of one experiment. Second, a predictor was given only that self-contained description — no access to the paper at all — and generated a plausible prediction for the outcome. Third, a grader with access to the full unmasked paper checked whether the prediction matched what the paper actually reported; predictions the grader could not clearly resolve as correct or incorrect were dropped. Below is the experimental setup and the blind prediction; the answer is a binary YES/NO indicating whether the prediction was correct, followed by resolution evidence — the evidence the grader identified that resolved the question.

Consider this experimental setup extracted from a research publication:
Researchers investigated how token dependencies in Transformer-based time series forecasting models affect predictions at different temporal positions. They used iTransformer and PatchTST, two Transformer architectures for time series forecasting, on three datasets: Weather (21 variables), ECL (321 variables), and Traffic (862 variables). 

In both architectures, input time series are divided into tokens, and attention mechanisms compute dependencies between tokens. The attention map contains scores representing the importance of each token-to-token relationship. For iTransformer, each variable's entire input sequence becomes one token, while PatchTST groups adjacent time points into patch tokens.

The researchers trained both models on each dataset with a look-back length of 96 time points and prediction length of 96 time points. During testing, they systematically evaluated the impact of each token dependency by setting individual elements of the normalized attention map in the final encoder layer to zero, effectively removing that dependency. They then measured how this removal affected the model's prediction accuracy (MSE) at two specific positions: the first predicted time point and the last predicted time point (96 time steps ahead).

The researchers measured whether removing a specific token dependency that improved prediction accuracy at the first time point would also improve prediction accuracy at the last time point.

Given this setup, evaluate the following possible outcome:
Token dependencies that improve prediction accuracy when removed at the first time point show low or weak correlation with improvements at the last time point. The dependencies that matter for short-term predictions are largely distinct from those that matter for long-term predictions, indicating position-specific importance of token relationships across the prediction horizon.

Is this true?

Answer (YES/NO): YES